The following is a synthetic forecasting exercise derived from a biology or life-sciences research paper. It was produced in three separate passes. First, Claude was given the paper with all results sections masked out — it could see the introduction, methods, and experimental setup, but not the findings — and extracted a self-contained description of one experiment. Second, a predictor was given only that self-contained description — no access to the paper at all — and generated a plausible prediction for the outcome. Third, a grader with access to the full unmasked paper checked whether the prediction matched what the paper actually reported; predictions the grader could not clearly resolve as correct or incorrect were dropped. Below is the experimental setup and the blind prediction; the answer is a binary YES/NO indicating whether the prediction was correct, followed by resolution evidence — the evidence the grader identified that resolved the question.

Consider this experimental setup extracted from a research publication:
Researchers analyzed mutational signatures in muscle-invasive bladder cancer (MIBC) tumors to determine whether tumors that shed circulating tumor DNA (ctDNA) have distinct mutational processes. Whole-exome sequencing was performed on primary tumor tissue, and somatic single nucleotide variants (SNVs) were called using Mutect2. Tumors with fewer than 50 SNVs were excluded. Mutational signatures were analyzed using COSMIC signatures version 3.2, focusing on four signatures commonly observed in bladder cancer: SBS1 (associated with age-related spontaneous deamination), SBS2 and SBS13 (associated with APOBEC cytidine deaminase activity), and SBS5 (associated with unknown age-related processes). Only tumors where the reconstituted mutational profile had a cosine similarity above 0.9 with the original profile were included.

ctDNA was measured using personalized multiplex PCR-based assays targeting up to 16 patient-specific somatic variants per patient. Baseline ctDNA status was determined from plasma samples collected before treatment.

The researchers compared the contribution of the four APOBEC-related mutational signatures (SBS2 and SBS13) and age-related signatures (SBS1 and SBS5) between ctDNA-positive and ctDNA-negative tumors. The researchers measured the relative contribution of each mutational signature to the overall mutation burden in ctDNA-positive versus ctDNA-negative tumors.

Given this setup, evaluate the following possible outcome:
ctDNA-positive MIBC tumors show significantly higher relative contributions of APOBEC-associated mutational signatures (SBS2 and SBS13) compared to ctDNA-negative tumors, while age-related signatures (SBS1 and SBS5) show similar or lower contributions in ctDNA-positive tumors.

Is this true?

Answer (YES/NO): NO